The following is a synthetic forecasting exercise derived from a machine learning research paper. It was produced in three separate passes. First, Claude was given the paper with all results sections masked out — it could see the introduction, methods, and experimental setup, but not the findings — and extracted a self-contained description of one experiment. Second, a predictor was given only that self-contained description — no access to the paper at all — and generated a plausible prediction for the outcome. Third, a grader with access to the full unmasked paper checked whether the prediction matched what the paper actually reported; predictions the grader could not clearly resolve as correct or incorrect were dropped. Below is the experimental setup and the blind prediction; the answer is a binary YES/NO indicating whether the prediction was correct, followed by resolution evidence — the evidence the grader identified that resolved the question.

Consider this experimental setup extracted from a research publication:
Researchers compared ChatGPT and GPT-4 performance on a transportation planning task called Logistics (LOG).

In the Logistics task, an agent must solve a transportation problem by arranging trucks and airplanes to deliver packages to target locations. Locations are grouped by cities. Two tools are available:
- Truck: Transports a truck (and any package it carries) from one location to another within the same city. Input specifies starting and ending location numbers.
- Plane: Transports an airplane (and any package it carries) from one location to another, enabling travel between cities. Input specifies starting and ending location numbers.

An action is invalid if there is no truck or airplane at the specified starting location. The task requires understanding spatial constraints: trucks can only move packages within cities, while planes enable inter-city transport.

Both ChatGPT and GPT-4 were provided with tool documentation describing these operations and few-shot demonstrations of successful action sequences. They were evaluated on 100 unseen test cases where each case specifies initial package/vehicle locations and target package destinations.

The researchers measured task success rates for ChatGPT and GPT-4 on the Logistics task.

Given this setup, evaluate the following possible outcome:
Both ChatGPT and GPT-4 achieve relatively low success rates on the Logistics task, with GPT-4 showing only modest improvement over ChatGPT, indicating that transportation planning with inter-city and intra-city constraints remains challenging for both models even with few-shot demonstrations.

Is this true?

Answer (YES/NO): NO